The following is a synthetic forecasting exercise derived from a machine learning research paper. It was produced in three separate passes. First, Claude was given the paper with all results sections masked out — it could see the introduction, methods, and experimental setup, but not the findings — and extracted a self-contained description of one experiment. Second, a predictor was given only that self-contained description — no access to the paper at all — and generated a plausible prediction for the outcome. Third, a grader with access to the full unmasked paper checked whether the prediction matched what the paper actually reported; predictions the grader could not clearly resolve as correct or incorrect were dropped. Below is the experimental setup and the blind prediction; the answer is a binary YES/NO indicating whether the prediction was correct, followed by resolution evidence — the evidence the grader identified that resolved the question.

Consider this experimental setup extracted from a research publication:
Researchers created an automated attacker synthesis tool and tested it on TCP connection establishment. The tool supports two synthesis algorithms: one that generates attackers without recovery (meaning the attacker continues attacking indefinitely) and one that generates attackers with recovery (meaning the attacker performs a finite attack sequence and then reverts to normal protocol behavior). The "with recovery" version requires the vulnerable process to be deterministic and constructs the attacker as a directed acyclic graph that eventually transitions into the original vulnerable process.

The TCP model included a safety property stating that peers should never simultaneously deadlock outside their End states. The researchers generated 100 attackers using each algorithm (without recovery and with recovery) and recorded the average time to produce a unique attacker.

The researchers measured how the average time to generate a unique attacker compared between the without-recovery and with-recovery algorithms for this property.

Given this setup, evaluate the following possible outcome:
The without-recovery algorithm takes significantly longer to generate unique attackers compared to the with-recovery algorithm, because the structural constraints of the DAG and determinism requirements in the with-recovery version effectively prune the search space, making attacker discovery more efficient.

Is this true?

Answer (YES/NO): NO